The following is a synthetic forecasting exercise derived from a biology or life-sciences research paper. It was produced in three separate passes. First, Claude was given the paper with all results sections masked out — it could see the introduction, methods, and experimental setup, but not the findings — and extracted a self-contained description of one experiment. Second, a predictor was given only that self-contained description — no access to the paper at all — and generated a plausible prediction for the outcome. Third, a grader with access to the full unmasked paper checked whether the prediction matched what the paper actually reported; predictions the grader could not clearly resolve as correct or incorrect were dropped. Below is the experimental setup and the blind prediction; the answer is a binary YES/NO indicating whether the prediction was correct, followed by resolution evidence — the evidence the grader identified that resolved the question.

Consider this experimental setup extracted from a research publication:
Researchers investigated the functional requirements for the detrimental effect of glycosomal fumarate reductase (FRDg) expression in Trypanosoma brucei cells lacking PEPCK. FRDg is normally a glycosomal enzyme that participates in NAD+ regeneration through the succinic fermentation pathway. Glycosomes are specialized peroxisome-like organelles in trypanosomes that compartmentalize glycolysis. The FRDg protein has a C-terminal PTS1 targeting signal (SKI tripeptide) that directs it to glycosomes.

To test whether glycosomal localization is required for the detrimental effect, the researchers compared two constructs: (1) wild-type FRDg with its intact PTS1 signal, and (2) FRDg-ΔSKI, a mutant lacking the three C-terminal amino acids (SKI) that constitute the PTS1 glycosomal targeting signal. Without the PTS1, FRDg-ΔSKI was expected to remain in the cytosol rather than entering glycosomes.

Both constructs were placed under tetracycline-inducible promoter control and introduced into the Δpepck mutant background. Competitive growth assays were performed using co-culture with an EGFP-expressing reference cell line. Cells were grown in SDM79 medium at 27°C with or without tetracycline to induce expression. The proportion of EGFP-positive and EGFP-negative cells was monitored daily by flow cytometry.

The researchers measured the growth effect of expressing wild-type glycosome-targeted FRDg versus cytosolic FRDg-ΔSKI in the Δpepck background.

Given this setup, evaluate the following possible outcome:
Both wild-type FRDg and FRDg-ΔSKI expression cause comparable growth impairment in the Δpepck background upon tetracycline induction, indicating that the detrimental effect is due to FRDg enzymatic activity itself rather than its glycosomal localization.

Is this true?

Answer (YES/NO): NO